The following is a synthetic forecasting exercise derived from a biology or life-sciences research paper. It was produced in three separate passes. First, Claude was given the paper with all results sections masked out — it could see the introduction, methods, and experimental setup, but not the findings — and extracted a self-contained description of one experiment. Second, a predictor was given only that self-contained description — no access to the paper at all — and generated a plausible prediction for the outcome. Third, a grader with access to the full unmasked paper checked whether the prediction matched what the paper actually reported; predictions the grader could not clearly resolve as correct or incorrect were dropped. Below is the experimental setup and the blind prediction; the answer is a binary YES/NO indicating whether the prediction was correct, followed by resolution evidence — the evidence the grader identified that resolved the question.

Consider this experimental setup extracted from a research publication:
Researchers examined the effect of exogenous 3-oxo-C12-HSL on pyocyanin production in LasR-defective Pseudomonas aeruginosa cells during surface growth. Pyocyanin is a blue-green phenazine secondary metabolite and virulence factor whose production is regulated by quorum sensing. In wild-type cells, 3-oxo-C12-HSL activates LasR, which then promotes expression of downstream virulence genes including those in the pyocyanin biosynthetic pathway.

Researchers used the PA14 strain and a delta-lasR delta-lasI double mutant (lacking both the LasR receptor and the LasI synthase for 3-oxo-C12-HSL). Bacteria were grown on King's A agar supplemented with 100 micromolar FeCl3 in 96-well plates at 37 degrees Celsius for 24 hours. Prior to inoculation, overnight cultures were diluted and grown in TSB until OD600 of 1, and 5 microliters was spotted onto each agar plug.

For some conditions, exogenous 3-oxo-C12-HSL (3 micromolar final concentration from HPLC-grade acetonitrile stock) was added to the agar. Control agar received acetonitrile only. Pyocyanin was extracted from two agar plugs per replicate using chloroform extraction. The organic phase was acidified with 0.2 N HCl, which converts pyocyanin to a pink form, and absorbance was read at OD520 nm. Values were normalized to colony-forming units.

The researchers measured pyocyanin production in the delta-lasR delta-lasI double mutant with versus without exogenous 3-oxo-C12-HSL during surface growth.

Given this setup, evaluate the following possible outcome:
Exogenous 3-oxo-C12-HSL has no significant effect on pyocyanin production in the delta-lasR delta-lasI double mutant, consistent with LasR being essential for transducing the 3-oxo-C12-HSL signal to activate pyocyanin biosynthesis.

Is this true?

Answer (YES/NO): NO